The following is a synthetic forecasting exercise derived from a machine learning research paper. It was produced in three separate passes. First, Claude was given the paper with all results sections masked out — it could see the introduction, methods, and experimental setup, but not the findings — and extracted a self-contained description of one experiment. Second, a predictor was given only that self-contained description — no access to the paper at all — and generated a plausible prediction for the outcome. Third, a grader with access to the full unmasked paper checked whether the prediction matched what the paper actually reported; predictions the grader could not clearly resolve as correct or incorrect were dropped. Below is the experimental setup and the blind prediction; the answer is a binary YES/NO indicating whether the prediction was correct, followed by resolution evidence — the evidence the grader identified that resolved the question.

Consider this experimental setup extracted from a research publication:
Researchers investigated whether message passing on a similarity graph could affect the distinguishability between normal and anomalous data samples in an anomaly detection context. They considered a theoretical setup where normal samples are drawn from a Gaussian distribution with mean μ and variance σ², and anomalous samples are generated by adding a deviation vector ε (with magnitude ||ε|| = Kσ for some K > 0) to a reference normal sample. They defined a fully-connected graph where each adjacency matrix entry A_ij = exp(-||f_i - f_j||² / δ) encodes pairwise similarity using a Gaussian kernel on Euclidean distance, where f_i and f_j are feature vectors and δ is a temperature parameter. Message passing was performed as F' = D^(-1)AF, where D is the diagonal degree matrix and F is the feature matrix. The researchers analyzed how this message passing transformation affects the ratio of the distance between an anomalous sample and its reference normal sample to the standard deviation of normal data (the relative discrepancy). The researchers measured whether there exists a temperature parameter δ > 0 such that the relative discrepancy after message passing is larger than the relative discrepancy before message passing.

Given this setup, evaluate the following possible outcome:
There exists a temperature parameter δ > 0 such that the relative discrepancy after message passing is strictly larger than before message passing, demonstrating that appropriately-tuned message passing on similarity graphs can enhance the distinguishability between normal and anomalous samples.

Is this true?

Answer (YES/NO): YES